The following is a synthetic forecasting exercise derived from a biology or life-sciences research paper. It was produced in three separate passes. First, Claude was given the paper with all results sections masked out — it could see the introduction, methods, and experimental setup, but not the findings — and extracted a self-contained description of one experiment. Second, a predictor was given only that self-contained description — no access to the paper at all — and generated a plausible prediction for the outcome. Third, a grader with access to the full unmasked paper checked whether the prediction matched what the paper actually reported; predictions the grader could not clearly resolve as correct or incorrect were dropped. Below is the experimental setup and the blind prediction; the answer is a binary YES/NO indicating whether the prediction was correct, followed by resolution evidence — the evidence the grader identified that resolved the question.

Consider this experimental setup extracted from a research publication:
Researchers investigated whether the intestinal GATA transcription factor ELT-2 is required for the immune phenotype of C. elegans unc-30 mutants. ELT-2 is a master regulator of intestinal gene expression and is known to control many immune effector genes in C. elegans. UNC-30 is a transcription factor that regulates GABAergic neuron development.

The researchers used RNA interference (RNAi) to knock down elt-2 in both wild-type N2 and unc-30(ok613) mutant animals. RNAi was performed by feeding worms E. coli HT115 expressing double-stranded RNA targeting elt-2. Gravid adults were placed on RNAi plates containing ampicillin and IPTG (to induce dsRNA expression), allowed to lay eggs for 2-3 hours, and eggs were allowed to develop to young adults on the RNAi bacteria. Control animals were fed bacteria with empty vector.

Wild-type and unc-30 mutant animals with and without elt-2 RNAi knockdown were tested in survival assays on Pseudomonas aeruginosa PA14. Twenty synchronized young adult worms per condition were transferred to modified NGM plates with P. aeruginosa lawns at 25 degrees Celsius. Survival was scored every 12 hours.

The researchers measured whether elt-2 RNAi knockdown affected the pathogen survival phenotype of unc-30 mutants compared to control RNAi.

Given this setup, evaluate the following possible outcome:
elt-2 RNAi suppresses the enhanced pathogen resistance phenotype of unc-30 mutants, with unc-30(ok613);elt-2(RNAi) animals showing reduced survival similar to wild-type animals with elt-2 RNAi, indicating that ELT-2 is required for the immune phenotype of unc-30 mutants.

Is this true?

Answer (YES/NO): YES